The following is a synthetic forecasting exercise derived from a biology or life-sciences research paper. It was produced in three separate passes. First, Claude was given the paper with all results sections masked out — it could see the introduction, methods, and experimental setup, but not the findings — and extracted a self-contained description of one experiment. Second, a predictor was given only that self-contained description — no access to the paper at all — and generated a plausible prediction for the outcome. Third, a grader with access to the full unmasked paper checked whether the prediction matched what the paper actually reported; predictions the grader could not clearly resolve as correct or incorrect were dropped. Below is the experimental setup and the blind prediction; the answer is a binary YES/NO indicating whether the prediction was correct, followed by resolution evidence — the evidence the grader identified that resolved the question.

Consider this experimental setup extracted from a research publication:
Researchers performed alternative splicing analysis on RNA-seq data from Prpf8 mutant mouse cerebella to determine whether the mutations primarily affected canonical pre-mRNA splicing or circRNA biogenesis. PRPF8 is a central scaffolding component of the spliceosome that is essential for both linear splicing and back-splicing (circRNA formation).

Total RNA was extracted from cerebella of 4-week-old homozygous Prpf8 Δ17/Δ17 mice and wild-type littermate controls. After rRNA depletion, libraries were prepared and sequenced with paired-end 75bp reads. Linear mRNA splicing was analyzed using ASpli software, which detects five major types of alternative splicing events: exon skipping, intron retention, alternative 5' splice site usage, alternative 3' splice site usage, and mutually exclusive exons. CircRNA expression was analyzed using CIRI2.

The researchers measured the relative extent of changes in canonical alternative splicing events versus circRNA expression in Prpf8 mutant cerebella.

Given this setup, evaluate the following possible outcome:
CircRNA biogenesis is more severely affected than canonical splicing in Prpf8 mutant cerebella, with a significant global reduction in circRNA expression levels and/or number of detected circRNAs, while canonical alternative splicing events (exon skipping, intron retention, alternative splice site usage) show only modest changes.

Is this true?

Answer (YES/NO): NO